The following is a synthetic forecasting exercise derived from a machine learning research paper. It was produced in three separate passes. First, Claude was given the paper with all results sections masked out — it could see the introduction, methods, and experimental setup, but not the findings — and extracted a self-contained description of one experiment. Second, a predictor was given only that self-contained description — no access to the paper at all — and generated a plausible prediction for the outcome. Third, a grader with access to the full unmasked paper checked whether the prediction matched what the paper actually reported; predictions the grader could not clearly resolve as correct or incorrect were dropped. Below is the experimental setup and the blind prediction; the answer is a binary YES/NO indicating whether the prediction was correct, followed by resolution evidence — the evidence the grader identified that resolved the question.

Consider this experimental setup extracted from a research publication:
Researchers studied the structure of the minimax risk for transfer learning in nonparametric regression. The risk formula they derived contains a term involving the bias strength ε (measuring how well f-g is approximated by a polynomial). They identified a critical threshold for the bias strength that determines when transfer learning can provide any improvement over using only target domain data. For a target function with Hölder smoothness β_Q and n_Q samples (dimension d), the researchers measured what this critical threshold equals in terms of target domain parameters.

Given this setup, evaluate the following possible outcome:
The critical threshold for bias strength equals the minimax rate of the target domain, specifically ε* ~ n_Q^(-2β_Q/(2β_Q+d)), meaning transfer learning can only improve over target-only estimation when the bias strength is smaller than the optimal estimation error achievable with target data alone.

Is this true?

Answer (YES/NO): NO